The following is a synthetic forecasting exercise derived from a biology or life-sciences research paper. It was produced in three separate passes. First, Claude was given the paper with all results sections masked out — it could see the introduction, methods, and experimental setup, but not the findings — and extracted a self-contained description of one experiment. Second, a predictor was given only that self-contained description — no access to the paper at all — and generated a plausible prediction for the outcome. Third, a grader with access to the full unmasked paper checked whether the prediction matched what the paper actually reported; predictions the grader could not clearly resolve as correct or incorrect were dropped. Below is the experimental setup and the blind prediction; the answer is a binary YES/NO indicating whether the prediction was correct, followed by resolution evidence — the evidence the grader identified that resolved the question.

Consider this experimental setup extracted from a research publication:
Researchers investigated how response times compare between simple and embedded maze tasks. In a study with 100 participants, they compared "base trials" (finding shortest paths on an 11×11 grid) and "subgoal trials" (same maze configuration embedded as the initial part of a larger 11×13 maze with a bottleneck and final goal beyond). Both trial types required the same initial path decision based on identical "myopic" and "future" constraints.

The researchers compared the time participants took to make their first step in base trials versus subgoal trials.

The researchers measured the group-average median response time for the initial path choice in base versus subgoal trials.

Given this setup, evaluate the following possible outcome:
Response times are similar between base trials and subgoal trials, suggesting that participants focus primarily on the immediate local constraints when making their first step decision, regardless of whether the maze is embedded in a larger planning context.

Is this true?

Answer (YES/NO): NO